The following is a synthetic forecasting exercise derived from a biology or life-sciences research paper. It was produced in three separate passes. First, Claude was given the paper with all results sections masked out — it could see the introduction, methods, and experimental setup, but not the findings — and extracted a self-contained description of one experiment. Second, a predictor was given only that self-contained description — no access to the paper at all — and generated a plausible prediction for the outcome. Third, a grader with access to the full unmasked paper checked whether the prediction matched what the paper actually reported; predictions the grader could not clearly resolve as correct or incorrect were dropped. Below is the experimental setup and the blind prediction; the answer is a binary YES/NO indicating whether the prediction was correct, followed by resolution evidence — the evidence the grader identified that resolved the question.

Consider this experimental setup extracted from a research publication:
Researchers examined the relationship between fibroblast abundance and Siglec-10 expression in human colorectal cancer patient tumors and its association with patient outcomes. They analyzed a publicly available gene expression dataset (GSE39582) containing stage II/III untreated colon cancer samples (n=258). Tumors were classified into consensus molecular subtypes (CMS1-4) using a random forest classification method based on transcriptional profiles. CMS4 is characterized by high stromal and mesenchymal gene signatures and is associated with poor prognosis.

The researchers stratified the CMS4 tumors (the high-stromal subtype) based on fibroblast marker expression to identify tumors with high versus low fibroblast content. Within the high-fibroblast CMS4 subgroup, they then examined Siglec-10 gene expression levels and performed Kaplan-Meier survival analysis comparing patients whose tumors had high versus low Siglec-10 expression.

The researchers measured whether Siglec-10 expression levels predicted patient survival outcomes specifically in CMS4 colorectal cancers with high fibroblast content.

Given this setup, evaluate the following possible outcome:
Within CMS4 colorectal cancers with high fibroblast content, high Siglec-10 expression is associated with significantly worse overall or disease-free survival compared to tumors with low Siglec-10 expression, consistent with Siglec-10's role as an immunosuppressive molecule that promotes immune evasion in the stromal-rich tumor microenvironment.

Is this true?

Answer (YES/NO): NO